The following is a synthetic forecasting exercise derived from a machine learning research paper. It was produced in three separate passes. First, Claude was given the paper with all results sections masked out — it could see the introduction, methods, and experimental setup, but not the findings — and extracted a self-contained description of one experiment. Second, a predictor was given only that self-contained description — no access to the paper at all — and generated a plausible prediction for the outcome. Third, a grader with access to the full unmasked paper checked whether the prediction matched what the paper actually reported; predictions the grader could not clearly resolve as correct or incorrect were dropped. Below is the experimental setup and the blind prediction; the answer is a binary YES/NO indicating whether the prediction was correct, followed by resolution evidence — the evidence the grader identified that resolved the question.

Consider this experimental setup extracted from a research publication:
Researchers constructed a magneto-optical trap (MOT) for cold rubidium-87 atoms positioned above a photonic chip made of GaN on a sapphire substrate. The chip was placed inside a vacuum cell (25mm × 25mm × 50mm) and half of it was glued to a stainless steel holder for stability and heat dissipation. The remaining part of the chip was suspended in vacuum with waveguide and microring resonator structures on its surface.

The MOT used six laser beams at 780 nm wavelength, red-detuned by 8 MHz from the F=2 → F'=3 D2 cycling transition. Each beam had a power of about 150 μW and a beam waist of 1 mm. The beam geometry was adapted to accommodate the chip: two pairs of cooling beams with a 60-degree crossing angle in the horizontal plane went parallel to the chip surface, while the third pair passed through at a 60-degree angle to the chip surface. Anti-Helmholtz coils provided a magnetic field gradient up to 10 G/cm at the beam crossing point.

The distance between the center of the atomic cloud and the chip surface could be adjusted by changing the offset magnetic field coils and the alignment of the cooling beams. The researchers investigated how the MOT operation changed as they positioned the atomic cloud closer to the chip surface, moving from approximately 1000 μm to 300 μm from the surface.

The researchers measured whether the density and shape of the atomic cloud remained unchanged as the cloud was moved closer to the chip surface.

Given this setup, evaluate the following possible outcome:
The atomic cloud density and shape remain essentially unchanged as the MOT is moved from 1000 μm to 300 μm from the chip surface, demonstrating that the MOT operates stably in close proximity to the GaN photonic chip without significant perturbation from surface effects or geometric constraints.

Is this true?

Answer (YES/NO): NO